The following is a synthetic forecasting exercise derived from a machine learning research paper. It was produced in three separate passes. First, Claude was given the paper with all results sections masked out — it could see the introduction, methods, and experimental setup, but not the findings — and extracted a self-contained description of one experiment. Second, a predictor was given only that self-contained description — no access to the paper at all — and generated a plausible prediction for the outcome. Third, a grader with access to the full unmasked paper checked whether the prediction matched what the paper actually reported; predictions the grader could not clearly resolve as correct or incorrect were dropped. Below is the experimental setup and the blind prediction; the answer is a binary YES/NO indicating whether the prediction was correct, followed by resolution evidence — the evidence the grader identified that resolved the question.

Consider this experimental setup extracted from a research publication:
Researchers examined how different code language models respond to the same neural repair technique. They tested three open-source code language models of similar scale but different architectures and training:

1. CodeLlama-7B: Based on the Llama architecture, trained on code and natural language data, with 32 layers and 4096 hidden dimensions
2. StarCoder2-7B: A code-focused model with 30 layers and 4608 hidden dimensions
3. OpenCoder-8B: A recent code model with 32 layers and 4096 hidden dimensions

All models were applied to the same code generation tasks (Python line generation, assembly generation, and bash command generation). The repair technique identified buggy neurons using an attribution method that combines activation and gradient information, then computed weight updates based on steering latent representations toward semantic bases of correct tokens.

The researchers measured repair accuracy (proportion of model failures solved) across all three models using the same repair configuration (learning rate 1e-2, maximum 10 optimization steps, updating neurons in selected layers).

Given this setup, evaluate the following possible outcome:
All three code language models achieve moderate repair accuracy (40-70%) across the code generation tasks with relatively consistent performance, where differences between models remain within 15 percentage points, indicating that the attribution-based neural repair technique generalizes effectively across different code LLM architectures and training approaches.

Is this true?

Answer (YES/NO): NO